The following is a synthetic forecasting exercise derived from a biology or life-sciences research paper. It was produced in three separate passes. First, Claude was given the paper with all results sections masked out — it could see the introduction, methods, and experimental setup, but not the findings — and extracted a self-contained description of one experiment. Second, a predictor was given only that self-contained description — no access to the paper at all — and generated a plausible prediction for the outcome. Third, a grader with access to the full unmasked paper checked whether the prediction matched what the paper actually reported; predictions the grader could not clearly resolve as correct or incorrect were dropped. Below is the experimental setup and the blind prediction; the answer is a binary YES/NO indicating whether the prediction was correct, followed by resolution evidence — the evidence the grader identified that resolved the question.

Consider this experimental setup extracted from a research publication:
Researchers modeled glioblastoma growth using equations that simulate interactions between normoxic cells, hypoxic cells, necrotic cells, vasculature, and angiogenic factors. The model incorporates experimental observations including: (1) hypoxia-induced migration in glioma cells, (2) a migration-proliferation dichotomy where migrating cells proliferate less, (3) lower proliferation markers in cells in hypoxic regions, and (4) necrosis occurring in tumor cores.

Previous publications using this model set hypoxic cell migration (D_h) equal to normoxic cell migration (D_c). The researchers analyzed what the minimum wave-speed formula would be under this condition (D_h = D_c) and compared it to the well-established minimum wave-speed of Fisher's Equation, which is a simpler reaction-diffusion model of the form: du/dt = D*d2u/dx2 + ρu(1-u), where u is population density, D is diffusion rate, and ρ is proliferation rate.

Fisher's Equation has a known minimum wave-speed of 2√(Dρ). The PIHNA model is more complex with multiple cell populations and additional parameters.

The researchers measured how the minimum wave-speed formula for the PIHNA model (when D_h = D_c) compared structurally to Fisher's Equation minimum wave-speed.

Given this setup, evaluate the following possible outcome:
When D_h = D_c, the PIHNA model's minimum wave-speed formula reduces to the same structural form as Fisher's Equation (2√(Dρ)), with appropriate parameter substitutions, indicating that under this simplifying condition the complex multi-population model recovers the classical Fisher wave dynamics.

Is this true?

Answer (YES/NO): NO